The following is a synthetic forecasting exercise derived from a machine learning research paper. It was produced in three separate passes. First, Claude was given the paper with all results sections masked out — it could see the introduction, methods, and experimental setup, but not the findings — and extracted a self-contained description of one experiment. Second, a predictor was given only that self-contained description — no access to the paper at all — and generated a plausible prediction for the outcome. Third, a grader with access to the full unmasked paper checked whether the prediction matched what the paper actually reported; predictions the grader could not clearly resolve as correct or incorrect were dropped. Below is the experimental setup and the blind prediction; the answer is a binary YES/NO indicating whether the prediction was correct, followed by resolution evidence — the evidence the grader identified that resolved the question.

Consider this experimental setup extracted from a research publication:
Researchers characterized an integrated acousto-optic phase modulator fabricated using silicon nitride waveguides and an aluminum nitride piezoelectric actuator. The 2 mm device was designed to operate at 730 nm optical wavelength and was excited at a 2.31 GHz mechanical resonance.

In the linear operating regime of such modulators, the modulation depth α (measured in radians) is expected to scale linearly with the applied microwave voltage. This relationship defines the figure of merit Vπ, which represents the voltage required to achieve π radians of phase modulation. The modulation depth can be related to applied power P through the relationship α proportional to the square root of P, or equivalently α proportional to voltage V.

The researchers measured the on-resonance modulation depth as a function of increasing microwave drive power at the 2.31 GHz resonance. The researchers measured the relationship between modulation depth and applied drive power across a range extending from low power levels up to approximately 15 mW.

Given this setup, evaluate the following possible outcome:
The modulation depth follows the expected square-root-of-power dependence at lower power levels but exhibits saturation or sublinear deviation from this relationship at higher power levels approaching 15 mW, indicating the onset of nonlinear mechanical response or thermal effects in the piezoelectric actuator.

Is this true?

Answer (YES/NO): NO